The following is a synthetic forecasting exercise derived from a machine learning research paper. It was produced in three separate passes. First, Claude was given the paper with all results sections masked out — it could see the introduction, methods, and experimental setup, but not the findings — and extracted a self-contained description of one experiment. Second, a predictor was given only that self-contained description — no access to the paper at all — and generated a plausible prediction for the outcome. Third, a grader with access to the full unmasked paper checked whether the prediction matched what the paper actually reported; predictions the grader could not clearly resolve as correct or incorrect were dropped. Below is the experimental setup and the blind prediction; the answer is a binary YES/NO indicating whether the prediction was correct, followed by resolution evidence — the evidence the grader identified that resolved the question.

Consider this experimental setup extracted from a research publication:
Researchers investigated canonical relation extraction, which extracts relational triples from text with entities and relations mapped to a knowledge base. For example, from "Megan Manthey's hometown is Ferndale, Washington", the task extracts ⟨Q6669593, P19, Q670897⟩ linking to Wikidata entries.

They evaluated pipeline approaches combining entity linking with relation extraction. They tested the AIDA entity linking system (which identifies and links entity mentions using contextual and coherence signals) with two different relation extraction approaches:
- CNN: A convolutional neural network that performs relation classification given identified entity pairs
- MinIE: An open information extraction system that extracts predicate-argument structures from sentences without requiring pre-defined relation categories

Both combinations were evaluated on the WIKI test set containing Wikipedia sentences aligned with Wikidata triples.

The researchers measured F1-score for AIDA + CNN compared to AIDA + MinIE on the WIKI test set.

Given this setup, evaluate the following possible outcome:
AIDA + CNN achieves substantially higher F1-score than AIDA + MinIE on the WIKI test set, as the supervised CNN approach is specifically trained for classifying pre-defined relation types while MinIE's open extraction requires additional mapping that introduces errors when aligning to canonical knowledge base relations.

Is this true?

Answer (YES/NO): NO